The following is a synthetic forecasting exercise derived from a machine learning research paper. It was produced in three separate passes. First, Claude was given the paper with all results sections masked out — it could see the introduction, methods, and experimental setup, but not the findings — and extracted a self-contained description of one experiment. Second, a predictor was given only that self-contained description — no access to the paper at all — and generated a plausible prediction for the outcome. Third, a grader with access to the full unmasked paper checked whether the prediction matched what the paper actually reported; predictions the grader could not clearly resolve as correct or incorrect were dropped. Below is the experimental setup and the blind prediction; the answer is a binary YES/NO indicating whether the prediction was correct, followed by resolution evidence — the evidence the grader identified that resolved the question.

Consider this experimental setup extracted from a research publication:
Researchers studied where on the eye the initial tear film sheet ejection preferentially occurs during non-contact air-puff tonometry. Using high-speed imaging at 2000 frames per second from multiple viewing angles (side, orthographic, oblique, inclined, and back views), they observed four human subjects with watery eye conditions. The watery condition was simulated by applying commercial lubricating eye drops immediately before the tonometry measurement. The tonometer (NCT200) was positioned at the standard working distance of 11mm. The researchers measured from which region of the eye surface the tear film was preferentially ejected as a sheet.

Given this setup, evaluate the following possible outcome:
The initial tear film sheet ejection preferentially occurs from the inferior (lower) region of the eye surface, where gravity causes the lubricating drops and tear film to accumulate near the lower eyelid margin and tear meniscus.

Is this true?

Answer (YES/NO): YES